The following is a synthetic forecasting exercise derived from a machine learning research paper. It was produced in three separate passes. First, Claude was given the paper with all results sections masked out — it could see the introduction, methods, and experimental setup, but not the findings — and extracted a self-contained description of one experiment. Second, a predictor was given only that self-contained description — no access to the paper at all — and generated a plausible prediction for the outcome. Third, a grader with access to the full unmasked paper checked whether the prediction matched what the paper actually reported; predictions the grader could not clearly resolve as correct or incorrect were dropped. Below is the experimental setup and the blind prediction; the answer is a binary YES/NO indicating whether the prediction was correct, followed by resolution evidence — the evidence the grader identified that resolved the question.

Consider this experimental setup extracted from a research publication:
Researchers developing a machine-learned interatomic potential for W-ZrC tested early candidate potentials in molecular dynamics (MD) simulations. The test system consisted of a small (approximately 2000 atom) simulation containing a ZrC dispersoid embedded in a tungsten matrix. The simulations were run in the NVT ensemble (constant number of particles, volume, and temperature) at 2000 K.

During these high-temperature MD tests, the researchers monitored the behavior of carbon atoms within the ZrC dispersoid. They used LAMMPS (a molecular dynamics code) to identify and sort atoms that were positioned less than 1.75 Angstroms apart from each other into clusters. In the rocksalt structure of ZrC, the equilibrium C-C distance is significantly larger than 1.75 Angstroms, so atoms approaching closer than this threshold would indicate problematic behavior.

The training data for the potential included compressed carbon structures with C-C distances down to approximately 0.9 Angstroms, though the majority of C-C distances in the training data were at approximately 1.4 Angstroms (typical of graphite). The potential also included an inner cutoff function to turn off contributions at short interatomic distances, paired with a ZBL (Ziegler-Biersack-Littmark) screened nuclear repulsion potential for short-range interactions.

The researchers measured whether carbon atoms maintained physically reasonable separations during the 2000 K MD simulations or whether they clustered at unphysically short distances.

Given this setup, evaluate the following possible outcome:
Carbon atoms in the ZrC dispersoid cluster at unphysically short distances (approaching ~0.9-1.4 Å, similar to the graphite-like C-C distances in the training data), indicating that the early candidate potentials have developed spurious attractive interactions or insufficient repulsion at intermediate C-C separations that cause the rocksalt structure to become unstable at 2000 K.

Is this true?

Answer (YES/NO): NO